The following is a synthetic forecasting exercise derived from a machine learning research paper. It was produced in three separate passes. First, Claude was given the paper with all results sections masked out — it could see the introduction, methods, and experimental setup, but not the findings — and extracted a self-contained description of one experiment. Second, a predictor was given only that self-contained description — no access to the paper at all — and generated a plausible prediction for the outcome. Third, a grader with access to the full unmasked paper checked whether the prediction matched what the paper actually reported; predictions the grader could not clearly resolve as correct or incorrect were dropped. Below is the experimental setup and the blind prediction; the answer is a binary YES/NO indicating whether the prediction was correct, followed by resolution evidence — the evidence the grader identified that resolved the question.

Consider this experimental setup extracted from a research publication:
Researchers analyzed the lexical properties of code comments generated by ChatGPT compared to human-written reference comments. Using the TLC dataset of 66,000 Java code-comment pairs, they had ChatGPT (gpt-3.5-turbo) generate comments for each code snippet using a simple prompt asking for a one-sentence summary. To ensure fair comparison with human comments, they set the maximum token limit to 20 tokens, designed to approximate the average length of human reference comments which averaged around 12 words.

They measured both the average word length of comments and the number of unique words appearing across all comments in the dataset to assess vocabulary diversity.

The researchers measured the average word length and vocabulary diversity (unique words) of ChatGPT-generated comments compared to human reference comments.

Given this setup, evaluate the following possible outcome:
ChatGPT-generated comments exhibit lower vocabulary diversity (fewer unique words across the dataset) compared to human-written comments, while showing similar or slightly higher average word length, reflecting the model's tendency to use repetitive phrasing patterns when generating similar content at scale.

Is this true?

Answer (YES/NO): NO